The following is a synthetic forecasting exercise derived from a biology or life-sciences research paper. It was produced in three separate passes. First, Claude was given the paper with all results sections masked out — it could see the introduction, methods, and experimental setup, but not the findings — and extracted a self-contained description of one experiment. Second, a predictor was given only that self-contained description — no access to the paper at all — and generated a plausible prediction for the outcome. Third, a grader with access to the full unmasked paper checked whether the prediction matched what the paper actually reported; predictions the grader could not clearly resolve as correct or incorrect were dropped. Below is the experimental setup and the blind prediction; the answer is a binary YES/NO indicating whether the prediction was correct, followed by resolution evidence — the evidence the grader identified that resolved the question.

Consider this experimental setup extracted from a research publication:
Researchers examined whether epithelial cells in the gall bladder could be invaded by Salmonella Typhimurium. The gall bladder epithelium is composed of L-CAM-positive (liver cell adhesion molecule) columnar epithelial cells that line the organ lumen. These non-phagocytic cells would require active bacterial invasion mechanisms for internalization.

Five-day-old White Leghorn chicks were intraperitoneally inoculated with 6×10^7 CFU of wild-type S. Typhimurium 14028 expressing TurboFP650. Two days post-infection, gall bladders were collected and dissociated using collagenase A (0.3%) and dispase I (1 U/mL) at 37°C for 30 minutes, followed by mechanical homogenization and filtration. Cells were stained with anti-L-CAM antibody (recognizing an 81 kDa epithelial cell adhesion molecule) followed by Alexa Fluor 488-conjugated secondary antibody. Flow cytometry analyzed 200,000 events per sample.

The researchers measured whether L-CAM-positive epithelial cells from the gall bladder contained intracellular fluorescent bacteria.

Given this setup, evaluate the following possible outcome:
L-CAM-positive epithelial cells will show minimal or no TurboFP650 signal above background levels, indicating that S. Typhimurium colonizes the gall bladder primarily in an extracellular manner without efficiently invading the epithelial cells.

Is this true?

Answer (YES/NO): NO